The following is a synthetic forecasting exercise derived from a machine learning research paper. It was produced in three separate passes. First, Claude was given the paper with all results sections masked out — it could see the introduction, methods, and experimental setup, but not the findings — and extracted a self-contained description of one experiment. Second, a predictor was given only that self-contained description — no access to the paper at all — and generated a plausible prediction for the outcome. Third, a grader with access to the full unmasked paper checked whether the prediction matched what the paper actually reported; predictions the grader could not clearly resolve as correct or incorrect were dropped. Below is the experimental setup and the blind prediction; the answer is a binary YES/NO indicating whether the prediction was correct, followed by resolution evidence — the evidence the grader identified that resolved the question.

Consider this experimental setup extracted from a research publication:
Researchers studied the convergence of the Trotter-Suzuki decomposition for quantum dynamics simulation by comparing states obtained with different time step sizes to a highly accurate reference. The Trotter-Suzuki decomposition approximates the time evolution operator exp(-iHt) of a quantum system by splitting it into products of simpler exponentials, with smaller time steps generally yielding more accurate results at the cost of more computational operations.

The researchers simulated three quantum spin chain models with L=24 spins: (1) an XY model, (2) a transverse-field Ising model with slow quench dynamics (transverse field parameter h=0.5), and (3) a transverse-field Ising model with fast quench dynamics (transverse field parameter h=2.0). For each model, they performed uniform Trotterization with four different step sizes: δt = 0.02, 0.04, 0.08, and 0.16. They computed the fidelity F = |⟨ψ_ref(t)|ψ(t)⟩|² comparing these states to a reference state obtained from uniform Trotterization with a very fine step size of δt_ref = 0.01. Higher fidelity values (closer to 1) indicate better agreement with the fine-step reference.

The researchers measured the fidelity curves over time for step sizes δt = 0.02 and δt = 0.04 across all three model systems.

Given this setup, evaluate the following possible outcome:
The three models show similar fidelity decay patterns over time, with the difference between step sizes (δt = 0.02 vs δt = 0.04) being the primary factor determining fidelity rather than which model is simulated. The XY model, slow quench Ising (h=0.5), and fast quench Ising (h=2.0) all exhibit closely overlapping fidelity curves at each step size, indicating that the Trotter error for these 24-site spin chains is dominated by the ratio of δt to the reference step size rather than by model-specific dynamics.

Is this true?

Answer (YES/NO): NO